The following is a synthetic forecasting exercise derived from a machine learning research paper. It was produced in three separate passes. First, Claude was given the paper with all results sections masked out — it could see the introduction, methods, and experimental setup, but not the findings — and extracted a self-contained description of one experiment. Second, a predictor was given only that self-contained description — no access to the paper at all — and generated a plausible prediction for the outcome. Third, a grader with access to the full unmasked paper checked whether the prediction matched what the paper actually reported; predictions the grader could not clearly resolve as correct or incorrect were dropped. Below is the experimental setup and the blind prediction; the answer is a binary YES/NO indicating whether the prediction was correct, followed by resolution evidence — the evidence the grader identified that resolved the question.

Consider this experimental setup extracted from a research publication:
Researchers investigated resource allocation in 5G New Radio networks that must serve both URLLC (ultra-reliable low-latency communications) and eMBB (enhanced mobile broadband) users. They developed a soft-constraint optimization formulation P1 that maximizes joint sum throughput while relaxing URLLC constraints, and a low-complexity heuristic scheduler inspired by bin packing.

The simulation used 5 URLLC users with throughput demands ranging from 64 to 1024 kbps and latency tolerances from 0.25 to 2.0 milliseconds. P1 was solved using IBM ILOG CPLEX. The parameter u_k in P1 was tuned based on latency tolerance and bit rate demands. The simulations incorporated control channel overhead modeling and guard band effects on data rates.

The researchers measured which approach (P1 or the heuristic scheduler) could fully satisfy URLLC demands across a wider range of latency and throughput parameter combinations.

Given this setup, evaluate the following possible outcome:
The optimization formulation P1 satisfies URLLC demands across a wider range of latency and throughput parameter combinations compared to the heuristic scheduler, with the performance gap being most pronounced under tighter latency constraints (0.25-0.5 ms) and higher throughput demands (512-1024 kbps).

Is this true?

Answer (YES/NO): NO